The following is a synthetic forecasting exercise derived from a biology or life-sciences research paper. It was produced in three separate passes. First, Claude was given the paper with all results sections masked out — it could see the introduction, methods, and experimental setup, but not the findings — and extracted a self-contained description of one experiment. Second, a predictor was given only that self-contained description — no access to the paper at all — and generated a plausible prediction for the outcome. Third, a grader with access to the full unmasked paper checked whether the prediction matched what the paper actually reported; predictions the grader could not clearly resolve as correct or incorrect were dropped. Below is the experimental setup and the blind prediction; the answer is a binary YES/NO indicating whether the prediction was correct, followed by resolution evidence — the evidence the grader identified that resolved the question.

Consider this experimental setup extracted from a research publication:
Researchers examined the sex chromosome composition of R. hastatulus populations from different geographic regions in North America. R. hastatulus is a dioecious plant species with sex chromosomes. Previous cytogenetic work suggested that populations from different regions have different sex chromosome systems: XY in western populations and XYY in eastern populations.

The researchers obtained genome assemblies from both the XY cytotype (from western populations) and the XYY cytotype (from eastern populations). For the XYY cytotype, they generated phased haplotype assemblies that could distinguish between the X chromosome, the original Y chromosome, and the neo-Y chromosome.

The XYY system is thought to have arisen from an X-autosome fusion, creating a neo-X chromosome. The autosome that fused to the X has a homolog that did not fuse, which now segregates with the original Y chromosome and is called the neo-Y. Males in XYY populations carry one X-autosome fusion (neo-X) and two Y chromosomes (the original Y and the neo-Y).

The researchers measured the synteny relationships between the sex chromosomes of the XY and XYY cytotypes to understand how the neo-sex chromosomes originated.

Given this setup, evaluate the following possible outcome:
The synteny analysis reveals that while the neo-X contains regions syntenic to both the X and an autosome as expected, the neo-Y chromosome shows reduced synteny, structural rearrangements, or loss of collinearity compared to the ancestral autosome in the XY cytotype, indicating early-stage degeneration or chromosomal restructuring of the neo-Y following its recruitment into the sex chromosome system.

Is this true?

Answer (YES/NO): NO